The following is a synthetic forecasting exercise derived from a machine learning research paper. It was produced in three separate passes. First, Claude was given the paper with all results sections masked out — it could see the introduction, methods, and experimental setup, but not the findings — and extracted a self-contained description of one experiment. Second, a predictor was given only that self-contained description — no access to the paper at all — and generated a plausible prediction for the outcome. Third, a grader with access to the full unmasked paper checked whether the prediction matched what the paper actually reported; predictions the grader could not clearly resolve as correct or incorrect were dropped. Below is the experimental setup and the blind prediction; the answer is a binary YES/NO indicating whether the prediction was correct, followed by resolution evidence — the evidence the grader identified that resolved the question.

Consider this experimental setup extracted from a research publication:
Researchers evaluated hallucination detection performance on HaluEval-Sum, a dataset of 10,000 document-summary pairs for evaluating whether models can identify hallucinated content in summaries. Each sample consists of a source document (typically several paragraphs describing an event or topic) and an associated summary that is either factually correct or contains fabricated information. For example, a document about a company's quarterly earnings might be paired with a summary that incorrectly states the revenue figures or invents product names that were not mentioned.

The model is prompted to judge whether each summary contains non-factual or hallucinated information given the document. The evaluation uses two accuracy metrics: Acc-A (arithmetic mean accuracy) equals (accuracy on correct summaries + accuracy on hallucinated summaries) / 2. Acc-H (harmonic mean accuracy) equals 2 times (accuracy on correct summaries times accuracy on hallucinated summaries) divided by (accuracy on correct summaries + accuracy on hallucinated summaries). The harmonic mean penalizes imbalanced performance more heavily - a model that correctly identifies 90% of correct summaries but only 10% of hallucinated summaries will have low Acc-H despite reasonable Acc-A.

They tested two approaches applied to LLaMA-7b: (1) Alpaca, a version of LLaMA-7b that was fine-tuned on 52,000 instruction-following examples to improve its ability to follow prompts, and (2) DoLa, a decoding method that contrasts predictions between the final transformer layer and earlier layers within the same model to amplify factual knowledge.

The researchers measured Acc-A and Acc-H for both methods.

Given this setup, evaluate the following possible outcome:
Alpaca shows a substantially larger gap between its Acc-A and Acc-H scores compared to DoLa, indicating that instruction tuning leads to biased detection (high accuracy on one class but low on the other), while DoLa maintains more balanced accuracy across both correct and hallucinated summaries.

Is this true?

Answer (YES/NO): YES